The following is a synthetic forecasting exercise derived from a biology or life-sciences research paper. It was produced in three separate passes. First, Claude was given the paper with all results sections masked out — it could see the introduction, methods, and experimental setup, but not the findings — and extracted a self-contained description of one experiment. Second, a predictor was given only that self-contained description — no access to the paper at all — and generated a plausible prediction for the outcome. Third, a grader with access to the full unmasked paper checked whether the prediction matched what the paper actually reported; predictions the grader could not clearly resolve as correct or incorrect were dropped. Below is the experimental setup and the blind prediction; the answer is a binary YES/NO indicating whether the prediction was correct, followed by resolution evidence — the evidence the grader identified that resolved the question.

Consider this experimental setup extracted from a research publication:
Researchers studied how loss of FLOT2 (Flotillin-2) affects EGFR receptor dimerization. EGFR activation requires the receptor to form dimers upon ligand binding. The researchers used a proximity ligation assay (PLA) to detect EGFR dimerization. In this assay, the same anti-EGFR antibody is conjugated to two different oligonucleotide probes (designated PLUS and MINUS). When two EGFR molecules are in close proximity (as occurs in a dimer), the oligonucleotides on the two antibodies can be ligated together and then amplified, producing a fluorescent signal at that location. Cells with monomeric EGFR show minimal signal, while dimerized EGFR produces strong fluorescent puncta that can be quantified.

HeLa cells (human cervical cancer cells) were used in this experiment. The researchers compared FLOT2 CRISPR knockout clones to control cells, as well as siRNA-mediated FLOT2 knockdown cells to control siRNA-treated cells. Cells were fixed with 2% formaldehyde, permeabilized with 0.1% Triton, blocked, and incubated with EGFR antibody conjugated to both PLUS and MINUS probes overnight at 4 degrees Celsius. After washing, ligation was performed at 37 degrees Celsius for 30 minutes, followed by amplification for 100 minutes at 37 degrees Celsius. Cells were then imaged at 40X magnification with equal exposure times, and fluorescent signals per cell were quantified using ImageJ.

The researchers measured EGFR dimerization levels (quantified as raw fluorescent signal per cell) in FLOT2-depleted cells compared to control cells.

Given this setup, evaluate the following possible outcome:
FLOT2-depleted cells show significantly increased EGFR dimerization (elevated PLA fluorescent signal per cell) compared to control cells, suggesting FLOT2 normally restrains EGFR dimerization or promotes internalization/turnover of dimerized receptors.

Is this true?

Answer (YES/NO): YES